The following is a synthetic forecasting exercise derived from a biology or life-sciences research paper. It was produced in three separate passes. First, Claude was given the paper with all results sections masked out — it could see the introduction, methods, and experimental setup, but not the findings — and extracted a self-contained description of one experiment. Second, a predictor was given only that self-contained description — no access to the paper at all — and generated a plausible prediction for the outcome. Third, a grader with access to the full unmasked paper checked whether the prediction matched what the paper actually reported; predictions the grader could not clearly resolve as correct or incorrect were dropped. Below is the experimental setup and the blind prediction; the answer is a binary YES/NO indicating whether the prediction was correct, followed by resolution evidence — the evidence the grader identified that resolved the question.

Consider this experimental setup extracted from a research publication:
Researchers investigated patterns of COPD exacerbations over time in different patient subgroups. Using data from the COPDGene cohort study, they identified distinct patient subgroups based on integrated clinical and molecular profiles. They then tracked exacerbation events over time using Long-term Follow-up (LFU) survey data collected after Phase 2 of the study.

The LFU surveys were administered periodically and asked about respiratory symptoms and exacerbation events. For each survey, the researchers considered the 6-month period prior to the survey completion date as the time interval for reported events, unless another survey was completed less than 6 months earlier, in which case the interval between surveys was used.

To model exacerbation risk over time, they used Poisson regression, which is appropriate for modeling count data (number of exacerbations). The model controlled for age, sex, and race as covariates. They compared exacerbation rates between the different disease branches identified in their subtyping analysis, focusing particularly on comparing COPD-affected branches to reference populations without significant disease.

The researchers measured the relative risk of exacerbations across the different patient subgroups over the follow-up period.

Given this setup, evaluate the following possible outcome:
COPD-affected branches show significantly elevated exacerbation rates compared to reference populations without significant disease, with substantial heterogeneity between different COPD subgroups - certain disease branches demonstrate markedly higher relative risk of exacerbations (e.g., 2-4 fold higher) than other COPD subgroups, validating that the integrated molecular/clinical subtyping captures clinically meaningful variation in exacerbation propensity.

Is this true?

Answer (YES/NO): YES